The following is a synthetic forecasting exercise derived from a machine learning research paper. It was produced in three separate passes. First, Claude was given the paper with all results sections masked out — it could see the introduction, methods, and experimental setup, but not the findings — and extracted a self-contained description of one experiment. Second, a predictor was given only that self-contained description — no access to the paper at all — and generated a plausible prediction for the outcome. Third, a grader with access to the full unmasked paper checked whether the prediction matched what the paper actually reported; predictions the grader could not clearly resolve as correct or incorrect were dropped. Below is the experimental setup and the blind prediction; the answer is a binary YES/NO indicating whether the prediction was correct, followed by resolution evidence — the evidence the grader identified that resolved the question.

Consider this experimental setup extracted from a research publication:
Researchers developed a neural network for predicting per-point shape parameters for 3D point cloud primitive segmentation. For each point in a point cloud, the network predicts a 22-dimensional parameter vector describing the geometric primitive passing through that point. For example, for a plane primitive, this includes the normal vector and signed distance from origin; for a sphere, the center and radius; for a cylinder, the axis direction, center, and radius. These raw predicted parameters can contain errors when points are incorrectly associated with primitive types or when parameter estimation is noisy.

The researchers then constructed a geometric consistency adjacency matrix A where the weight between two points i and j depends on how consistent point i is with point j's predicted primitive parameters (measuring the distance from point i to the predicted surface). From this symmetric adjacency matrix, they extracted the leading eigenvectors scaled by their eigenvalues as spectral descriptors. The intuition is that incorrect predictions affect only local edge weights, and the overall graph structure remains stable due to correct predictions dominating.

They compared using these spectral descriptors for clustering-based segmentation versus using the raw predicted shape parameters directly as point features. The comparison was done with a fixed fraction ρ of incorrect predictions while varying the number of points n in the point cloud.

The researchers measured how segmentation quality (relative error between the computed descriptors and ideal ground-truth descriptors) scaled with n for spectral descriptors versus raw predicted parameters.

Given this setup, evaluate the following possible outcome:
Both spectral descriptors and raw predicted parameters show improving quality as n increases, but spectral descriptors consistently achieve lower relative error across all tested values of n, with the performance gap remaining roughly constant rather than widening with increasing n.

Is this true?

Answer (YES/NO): NO